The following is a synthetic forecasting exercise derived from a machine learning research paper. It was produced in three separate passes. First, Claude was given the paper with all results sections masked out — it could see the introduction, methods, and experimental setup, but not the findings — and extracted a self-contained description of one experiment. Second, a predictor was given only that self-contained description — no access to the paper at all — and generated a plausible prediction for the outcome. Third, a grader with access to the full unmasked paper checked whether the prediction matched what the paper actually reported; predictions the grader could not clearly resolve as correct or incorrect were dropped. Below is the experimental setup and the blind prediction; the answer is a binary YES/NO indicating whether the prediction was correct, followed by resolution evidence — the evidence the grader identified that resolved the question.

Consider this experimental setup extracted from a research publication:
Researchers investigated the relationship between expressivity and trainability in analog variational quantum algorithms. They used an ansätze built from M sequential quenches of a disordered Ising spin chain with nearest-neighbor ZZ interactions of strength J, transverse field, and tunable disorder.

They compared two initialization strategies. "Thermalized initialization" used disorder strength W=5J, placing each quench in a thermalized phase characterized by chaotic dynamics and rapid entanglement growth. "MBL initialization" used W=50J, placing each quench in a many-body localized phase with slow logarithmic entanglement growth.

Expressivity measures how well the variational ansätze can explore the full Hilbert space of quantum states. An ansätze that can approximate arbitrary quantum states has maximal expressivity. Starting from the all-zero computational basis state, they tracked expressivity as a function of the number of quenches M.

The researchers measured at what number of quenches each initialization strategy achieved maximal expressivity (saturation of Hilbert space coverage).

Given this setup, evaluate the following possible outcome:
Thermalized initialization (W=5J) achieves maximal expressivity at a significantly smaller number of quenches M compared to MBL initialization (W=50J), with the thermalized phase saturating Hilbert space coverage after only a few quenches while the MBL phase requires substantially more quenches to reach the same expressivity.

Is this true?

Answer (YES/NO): YES